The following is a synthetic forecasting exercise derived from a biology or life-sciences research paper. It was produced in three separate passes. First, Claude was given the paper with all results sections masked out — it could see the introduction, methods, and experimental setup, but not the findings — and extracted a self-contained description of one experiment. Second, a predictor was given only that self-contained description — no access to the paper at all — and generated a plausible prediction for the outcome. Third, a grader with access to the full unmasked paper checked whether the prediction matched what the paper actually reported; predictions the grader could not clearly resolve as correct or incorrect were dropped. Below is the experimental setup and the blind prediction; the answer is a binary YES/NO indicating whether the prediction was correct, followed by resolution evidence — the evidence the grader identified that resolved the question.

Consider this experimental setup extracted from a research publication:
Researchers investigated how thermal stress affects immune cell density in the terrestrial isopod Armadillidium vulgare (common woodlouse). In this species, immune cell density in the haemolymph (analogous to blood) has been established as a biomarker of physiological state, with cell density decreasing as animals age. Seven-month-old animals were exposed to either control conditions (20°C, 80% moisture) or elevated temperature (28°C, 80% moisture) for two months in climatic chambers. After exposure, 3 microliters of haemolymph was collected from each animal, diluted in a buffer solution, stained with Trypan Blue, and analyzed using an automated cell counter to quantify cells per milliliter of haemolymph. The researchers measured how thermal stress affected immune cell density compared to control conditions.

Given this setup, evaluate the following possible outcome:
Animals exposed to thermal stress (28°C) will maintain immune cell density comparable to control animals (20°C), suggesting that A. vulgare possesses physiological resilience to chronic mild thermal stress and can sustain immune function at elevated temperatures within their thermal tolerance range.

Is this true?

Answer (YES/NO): NO